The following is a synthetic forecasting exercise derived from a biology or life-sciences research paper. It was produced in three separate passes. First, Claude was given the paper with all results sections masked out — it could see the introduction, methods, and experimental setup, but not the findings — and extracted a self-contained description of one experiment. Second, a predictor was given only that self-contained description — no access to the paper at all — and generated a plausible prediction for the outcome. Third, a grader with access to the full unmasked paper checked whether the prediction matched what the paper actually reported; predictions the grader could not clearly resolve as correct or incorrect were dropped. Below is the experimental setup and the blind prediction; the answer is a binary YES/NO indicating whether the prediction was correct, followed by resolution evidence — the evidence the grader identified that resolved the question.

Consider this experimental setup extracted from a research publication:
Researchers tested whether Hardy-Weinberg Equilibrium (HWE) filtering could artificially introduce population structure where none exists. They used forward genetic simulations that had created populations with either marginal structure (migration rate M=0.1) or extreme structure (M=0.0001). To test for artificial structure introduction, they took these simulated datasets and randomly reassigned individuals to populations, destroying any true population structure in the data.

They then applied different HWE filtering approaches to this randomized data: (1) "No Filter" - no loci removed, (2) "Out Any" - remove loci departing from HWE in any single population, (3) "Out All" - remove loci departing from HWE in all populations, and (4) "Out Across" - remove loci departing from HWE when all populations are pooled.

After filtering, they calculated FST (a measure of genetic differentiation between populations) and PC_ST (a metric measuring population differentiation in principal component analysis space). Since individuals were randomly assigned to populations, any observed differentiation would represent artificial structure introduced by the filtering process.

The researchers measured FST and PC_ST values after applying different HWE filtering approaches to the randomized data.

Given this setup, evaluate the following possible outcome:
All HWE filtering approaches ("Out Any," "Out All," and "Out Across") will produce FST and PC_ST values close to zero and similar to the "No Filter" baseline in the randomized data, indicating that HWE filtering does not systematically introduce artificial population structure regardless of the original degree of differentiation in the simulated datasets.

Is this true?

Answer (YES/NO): NO